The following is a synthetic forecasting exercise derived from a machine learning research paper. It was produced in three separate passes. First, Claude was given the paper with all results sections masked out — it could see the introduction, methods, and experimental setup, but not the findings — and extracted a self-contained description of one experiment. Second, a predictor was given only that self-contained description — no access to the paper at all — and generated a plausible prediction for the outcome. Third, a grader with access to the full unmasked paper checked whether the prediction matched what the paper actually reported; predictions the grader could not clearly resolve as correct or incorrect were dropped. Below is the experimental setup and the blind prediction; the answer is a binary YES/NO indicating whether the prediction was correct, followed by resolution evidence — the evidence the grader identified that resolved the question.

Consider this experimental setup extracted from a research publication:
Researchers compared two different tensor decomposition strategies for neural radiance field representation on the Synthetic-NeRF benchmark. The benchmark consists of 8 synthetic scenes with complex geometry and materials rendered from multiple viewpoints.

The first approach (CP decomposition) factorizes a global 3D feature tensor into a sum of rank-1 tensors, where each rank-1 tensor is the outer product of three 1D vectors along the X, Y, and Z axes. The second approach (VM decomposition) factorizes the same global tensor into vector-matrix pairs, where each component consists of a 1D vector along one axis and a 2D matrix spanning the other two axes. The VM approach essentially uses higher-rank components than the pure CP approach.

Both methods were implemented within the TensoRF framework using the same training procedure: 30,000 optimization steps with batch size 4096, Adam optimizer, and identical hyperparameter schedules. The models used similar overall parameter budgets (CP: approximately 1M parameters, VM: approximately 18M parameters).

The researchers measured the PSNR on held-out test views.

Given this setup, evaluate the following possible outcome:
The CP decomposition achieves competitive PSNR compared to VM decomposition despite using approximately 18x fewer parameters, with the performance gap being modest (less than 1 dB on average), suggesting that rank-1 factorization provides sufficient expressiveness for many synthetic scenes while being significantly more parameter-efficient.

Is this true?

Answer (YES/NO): NO